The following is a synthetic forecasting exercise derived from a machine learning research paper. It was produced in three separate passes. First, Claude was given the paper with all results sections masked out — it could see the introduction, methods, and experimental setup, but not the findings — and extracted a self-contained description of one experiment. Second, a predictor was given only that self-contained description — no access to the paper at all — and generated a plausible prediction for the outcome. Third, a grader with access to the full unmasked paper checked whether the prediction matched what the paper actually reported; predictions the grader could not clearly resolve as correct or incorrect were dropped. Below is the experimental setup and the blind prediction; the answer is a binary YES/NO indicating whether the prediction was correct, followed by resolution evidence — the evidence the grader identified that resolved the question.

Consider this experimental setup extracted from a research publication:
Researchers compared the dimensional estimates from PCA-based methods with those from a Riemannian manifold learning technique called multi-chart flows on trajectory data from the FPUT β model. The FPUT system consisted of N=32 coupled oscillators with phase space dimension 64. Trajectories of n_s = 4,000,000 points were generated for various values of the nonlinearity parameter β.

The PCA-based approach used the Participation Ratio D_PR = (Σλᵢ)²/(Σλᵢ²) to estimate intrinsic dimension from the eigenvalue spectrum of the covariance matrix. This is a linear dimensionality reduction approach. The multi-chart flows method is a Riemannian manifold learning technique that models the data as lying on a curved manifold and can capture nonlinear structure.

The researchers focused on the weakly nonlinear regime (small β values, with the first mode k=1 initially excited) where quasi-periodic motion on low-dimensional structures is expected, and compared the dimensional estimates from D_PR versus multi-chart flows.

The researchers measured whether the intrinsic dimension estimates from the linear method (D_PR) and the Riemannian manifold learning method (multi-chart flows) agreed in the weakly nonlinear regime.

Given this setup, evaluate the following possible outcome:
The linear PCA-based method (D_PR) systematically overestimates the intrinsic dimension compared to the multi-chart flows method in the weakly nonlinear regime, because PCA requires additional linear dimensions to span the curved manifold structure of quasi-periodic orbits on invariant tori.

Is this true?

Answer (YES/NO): NO